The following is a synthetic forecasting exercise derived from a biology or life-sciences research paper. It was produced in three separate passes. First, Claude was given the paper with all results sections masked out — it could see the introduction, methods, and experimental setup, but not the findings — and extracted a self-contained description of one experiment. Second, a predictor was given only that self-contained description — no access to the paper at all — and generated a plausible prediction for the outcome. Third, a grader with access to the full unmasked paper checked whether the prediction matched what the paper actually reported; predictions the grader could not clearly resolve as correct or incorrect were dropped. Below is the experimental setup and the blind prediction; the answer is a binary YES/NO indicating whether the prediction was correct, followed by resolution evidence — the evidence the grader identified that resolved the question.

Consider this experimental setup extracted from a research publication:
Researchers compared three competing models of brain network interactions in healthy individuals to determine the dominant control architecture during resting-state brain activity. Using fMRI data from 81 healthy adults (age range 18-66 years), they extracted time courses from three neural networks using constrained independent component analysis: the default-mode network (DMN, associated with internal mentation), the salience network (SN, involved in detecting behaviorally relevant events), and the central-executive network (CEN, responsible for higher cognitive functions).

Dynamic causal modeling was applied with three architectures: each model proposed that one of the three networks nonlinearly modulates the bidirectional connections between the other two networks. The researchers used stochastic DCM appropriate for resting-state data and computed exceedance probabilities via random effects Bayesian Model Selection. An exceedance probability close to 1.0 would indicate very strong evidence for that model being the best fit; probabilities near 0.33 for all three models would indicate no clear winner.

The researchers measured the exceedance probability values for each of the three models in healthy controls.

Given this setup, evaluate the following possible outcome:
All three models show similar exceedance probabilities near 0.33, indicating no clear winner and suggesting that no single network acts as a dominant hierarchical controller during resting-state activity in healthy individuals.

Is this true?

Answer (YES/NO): NO